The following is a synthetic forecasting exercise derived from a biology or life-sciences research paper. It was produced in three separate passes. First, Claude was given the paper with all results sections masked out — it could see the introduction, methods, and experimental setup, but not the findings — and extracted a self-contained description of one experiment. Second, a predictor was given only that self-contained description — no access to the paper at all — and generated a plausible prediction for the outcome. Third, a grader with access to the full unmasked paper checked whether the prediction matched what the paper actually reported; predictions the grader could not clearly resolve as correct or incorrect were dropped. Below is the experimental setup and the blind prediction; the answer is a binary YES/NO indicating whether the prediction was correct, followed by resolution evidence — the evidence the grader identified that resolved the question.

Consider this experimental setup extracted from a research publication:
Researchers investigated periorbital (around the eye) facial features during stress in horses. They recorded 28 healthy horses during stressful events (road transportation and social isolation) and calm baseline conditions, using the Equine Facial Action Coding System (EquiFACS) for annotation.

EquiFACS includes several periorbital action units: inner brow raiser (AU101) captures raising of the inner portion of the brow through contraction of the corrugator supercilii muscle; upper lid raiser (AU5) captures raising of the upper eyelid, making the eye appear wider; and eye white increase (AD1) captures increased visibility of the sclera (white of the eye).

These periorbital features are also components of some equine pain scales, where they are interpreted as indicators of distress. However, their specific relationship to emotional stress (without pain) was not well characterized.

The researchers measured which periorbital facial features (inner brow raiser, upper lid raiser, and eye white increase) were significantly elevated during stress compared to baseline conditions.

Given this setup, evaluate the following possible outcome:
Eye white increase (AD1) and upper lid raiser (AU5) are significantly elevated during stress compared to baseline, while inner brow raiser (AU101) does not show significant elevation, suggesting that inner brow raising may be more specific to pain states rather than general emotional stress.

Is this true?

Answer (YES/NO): NO